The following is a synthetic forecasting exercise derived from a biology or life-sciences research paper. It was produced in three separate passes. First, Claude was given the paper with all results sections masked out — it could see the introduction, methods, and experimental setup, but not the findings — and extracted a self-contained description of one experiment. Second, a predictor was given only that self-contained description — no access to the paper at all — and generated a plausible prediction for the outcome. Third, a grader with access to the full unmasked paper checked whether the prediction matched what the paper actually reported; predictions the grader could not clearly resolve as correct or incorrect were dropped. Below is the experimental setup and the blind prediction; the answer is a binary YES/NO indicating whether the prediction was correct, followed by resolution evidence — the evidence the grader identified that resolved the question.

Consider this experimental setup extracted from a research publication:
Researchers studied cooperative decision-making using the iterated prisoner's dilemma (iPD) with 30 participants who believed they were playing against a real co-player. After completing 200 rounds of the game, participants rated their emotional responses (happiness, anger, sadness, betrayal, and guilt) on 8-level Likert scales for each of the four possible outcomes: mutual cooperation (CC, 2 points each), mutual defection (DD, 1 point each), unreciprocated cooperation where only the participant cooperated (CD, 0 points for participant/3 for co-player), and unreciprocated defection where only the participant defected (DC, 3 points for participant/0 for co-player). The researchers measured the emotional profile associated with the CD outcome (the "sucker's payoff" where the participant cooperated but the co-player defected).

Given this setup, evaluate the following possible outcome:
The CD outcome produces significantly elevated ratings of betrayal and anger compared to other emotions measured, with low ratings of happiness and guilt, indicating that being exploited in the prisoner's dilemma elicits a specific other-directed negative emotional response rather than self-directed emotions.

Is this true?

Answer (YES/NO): NO